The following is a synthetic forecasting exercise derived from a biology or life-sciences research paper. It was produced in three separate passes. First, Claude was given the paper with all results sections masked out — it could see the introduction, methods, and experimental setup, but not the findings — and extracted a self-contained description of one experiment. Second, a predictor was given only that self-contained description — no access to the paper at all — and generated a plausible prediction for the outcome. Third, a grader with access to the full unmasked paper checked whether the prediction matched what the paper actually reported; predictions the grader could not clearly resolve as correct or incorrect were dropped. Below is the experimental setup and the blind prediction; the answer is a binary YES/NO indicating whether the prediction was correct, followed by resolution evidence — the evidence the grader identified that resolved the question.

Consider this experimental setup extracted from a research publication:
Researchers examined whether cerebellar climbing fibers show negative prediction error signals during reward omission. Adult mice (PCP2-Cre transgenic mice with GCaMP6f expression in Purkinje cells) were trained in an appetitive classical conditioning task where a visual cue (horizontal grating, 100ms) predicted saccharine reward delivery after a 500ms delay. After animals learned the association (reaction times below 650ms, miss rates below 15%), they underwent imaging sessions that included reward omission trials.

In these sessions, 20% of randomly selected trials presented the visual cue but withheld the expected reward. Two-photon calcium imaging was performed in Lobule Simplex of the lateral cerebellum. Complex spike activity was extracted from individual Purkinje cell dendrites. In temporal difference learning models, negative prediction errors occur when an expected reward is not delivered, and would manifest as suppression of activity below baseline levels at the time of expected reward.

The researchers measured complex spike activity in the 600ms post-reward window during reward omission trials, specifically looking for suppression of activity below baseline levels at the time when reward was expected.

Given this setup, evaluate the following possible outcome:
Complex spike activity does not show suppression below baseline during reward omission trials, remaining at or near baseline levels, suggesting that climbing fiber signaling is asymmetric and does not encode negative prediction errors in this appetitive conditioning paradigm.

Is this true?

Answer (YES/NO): YES